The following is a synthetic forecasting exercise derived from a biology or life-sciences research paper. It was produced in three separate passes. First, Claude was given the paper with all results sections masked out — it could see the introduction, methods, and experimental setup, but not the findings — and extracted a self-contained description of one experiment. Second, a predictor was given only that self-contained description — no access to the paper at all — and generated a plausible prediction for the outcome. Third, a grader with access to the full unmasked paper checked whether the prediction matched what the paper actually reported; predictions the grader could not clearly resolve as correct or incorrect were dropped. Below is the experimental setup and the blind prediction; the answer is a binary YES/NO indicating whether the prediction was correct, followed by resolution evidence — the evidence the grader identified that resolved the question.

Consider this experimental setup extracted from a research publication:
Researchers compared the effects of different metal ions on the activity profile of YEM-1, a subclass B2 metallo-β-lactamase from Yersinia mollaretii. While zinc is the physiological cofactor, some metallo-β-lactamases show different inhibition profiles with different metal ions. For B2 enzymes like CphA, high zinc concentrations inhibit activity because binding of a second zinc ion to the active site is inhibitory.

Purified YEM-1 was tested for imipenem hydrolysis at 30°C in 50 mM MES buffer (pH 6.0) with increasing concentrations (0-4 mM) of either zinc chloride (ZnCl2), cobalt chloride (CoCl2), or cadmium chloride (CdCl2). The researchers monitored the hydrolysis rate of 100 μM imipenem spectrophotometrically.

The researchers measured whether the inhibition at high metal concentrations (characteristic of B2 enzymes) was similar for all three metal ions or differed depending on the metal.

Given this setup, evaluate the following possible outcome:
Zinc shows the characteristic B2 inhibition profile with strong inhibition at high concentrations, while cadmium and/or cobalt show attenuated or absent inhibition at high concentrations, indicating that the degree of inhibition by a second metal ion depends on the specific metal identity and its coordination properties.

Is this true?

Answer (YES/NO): NO